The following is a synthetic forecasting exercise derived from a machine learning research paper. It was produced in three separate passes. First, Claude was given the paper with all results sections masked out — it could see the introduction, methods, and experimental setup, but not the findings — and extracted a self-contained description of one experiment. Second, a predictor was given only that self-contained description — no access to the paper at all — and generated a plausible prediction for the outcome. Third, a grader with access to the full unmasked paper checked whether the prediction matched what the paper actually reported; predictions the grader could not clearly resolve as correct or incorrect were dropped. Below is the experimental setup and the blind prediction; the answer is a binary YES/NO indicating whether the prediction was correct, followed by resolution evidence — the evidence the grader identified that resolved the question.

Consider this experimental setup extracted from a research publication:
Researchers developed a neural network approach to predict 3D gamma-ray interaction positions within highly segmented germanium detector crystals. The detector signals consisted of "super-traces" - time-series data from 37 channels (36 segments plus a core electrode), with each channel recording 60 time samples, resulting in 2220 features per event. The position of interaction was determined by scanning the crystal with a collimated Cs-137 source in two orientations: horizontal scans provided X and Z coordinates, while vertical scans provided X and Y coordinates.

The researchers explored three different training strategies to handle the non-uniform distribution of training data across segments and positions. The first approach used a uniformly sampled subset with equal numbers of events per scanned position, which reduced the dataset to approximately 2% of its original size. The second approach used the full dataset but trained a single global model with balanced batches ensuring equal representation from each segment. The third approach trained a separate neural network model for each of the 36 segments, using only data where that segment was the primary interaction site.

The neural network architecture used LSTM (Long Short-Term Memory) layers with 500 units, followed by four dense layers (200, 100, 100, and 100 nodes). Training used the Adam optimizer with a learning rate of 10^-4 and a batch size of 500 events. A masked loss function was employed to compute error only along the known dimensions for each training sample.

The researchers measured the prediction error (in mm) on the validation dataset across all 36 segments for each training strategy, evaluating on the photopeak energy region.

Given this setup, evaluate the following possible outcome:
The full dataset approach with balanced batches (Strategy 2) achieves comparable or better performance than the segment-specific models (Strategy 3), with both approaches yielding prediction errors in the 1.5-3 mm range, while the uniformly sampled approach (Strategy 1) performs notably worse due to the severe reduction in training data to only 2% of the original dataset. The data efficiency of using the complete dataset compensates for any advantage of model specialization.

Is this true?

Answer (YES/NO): NO